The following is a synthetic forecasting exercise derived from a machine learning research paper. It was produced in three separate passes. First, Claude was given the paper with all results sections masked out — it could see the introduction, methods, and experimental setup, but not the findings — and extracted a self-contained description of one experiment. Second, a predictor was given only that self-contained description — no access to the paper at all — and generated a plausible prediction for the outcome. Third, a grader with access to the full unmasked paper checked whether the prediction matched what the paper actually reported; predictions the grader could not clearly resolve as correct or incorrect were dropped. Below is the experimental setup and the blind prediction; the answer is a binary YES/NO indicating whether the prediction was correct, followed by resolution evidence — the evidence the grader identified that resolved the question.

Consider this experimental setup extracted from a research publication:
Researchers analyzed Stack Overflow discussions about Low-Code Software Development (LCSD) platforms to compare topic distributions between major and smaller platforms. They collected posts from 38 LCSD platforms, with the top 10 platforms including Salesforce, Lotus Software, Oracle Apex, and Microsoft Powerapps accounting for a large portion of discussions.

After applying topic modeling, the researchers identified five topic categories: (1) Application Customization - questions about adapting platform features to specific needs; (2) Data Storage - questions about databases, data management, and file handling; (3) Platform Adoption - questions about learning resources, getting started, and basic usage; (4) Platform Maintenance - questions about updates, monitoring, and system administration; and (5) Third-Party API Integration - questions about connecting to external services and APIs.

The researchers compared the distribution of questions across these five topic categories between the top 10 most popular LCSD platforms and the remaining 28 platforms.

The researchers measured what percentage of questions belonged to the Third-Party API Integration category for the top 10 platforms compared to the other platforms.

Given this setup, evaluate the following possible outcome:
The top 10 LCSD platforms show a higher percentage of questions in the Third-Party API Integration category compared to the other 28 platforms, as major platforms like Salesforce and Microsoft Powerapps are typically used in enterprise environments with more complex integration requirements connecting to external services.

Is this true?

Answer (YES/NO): YES